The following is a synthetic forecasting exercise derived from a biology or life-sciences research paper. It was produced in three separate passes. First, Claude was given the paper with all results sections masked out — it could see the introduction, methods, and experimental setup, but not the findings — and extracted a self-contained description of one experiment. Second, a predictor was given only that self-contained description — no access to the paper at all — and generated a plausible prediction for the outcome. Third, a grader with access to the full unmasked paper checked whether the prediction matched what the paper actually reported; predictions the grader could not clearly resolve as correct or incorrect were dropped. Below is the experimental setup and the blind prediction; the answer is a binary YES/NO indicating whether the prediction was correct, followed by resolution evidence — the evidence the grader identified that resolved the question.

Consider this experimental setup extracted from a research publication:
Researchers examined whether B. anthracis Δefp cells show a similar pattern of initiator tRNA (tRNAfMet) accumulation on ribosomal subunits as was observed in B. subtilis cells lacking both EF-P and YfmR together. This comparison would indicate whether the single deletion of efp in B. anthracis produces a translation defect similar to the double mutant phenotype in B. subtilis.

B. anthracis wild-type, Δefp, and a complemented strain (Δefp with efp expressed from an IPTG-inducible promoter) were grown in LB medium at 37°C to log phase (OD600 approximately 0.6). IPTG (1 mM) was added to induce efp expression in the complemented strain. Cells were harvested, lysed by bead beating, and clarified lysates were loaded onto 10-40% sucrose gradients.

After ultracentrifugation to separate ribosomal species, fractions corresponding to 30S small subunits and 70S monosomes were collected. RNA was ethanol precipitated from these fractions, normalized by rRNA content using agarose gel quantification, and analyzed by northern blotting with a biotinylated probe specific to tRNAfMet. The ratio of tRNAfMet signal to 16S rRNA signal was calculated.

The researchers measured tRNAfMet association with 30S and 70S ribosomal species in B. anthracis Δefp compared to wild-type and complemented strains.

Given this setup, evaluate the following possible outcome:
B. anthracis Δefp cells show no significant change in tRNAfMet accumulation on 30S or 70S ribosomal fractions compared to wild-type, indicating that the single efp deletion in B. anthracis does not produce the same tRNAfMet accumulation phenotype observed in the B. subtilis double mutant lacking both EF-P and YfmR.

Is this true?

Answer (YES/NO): NO